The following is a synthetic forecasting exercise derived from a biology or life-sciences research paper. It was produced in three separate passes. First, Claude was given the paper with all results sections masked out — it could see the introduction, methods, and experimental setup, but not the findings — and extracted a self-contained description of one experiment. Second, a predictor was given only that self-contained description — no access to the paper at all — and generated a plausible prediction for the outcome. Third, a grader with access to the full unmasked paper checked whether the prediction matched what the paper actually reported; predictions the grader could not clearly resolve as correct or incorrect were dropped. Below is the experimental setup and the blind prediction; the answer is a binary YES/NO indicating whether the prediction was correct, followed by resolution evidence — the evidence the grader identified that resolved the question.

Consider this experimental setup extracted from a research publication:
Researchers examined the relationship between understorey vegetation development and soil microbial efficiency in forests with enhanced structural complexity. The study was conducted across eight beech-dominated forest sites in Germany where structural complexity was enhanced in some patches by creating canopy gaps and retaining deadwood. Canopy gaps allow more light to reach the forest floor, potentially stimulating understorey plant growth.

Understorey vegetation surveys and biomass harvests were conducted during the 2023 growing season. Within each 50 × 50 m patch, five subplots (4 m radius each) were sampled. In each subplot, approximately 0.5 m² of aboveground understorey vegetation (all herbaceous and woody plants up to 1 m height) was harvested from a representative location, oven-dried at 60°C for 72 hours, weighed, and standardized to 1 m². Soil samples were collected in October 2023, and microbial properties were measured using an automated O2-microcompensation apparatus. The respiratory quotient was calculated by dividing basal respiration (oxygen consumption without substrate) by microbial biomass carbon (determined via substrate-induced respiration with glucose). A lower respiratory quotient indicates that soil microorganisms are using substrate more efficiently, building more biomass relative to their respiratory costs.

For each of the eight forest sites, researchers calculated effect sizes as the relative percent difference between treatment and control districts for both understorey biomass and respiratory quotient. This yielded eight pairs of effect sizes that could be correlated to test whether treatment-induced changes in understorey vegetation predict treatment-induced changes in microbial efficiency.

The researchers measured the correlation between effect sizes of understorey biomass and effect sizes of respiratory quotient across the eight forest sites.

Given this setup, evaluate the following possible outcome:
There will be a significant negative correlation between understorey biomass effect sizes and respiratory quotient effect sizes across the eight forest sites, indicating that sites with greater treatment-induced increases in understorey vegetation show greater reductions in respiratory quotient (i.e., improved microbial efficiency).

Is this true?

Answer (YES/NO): YES